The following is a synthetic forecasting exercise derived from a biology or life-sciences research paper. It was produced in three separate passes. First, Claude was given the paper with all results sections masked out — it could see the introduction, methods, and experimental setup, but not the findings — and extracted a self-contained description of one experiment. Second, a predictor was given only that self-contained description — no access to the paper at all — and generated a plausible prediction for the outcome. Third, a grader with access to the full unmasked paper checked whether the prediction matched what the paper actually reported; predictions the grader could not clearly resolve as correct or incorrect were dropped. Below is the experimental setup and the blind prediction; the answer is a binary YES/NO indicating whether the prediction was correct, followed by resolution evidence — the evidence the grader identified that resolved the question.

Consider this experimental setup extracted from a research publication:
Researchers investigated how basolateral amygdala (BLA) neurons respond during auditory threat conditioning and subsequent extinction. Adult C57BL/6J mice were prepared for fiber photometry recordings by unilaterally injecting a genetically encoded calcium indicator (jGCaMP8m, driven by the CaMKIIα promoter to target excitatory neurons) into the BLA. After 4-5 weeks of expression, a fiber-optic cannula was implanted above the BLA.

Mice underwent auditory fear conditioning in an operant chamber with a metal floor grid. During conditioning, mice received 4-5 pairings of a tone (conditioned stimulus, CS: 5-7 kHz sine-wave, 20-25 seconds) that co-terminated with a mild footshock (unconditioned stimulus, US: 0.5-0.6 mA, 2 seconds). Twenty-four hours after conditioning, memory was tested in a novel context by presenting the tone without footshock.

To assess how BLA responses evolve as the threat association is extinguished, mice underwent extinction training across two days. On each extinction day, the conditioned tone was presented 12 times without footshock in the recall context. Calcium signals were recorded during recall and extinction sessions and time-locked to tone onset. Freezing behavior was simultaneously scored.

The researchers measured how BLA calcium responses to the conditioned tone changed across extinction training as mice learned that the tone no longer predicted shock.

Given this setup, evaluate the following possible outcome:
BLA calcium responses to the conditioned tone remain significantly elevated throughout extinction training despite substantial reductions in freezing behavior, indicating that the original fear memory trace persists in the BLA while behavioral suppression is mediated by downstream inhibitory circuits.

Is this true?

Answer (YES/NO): NO